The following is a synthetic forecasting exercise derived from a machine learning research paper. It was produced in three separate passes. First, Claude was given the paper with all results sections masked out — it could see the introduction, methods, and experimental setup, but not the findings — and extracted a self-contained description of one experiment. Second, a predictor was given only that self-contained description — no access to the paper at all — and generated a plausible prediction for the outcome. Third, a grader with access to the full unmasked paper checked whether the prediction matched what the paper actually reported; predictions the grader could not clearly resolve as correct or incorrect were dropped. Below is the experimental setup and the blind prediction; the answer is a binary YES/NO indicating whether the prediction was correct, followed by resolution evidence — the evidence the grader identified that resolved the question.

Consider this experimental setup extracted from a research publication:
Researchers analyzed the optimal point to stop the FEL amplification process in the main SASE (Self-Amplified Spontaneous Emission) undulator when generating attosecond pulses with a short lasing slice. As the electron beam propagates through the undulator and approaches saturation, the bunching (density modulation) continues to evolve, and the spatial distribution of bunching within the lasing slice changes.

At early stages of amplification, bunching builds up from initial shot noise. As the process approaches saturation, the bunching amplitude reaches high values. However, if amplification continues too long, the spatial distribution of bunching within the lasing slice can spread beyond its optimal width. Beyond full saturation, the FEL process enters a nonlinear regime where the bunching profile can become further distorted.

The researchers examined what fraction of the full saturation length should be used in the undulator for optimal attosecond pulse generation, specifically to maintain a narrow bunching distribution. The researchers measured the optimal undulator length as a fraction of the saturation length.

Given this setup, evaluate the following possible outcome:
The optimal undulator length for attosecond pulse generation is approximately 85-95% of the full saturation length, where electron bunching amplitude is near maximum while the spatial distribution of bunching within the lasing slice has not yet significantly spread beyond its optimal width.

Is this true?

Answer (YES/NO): NO